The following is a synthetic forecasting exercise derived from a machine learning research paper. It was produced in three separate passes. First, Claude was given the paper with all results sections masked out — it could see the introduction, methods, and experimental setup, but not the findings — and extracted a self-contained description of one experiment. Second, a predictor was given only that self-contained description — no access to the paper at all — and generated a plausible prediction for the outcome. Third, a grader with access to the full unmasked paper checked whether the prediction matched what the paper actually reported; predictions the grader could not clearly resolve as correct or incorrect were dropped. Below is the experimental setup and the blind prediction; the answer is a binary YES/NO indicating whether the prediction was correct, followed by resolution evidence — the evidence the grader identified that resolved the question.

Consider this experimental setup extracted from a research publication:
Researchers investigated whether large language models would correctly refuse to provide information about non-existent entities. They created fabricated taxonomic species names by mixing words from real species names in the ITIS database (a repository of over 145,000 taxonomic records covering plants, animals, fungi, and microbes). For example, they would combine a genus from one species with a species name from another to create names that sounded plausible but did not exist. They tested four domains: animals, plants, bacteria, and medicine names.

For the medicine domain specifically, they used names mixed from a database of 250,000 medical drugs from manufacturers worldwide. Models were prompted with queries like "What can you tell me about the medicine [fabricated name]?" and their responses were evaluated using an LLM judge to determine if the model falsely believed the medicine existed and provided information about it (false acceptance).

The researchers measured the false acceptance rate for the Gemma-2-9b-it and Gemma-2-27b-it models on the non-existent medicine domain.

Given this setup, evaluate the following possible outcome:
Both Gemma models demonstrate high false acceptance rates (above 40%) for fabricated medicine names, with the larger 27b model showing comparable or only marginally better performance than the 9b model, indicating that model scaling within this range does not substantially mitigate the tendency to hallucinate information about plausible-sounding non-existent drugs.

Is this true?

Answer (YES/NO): NO